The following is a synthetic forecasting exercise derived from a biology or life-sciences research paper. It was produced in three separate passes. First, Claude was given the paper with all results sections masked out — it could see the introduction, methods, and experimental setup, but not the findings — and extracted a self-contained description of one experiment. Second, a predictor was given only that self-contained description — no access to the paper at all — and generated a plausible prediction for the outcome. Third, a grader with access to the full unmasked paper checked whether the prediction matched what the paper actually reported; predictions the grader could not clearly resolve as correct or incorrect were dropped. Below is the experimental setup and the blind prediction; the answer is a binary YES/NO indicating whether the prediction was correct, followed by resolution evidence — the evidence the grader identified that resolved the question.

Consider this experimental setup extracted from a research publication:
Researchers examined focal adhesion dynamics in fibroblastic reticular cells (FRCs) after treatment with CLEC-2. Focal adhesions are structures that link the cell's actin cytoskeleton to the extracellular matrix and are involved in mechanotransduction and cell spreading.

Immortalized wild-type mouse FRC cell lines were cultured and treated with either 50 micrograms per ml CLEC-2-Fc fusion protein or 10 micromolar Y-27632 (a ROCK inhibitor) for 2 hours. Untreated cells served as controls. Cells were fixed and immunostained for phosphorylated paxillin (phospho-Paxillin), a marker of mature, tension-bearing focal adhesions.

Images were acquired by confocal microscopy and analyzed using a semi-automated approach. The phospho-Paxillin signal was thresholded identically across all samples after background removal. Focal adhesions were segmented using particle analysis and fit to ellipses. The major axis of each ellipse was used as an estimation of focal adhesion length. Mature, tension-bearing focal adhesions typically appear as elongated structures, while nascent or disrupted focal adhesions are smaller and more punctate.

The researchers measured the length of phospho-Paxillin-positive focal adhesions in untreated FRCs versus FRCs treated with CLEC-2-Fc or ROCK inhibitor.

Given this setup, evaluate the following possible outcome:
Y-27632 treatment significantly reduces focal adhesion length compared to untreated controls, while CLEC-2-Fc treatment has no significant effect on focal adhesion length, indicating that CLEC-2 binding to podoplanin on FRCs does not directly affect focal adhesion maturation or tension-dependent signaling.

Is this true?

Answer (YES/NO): NO